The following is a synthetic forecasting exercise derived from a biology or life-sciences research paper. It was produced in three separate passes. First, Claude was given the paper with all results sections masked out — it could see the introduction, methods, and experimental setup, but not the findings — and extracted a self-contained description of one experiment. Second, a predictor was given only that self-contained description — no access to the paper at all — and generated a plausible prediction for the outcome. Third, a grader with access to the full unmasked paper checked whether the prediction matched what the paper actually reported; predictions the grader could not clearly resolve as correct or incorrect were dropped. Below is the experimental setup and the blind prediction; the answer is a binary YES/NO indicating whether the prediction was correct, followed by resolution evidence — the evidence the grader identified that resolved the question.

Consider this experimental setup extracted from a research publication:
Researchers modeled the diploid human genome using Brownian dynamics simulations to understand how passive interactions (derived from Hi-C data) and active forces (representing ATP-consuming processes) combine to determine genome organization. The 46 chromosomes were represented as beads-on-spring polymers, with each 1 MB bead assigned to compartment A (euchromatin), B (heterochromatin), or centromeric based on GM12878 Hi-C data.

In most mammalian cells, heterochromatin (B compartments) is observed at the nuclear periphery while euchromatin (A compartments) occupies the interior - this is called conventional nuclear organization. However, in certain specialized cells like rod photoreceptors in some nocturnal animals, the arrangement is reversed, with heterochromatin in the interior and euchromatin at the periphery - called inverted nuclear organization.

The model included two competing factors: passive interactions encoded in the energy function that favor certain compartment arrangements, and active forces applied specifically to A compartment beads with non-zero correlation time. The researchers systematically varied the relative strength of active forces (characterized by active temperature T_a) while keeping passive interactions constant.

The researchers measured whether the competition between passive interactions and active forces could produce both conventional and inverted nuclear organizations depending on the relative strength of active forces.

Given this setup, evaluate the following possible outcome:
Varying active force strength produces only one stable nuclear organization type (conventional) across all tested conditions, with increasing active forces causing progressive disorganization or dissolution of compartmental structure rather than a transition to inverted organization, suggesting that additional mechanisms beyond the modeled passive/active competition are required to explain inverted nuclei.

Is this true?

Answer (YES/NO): NO